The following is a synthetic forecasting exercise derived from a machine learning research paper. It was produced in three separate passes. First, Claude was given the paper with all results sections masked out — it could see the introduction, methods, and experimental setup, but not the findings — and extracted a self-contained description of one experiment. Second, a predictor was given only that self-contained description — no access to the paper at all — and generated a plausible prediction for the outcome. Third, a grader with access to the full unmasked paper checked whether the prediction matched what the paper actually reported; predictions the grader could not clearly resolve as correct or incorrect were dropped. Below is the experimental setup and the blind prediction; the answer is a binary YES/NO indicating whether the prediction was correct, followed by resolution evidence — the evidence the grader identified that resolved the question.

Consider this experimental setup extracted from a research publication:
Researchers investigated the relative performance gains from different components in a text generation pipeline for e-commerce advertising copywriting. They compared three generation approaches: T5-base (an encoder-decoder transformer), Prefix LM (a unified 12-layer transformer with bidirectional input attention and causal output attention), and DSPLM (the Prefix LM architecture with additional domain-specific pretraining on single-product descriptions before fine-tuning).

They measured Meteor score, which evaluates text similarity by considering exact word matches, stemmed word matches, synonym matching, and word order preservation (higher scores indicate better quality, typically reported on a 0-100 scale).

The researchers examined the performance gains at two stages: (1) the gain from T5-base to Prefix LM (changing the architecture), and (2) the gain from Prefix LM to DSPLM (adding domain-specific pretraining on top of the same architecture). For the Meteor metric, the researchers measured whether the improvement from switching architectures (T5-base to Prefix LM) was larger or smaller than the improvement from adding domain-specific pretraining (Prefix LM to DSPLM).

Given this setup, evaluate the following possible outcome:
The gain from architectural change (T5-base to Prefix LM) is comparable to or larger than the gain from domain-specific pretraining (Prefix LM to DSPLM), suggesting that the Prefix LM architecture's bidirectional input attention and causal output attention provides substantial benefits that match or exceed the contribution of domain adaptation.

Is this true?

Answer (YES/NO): YES